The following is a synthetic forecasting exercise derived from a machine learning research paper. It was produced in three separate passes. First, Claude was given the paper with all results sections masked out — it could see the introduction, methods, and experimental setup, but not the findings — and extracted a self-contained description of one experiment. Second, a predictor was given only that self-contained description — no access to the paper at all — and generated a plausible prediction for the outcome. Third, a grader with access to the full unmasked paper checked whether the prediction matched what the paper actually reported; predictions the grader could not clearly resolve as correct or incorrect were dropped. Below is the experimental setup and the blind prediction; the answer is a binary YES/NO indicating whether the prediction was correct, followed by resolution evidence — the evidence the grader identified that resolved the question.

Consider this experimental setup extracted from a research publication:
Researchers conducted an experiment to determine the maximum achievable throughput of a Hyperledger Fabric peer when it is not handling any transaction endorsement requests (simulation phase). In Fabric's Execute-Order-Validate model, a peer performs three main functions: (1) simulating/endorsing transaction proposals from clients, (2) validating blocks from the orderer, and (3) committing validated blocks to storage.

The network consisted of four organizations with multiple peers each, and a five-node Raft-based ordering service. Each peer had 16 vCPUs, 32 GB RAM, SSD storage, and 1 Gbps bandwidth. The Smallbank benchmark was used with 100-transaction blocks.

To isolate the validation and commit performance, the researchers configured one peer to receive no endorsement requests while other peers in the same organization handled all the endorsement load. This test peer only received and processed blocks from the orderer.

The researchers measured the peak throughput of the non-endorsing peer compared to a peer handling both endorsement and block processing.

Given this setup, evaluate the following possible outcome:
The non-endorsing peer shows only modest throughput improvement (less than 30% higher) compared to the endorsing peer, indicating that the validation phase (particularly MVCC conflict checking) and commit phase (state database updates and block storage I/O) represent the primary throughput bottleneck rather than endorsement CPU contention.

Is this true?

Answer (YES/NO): NO